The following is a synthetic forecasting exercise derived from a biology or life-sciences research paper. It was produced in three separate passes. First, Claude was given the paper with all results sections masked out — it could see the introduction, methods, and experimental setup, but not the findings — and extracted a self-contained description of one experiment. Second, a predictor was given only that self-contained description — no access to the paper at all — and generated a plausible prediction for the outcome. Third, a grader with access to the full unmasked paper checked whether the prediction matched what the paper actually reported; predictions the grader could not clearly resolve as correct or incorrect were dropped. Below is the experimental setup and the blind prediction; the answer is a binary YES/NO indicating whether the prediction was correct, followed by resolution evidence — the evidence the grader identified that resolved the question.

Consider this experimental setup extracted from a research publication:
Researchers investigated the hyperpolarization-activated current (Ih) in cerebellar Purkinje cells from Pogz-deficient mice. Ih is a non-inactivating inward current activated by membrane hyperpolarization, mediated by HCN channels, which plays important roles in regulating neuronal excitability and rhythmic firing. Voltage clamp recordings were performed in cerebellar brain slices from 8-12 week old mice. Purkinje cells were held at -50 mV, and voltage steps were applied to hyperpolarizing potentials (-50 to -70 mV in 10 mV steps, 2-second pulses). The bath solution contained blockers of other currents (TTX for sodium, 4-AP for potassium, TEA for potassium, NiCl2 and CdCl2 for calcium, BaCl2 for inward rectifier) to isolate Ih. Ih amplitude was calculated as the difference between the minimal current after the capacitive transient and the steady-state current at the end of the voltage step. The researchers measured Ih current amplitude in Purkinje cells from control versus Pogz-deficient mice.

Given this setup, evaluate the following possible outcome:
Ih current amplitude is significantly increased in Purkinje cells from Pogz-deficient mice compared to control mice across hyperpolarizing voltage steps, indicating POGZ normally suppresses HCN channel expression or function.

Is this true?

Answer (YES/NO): NO